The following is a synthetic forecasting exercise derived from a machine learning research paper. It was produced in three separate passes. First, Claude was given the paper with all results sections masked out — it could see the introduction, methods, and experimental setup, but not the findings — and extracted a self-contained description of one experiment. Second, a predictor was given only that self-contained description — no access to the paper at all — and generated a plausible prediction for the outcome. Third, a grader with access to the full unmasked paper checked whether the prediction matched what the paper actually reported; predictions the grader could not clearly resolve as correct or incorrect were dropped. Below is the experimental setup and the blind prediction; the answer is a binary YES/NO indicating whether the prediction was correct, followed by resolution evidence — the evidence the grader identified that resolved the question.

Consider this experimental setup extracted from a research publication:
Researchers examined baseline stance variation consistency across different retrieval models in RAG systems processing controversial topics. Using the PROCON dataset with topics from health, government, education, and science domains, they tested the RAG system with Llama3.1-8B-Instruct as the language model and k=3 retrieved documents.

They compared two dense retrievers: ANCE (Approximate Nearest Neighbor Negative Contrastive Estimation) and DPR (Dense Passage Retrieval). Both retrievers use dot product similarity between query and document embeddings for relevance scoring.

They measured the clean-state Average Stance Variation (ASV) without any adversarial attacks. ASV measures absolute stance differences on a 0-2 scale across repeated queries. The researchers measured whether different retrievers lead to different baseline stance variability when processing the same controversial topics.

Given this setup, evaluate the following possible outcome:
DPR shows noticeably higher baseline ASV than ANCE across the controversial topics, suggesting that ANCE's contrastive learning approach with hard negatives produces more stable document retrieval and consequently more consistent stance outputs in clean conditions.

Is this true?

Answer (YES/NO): NO